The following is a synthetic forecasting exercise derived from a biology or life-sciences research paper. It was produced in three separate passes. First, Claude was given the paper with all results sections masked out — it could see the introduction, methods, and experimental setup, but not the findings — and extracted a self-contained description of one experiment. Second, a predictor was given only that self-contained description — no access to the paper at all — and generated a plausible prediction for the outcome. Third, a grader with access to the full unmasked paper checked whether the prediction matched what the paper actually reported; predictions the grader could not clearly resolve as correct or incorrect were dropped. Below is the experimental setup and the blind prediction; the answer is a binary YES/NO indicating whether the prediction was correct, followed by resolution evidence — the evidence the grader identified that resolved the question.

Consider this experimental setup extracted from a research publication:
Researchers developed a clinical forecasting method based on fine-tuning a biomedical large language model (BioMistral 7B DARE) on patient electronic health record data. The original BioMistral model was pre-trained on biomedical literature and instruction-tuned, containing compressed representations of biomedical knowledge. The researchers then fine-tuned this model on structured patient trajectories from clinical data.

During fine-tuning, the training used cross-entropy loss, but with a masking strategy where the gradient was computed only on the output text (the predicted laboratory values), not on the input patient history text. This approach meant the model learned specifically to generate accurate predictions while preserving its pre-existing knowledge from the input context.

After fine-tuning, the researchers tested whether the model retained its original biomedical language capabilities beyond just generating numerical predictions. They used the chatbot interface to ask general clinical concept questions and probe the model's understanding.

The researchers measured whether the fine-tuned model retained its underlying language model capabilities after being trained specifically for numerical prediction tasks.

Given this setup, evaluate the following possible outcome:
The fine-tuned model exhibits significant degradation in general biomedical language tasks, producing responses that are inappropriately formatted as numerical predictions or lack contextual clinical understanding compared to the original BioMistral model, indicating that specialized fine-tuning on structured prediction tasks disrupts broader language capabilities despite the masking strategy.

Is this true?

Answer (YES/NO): NO